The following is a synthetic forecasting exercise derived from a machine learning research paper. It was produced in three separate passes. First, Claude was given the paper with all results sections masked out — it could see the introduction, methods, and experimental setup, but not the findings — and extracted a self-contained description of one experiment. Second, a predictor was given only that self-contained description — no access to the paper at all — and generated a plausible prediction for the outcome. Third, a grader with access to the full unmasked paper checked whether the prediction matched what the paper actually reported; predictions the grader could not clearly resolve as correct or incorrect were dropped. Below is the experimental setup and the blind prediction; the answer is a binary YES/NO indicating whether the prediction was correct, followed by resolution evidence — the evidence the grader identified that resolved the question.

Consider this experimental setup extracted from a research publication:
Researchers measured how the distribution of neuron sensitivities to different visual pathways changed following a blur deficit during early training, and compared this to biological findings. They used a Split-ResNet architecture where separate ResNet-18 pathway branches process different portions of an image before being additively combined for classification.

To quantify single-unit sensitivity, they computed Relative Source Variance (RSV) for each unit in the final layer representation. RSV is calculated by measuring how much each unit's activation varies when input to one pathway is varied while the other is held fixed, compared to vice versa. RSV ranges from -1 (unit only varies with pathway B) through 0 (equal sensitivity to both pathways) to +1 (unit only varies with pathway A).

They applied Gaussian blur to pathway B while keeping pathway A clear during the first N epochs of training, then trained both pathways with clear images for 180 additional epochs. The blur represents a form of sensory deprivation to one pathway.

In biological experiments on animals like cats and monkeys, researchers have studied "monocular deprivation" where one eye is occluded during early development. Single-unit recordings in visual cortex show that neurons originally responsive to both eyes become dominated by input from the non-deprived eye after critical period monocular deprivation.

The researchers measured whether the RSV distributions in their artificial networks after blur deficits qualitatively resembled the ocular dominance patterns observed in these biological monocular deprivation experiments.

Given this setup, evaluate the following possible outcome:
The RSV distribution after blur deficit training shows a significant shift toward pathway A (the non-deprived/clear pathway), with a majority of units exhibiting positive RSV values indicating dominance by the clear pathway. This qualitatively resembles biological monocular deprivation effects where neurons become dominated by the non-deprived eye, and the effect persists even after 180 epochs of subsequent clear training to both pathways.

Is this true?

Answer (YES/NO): NO